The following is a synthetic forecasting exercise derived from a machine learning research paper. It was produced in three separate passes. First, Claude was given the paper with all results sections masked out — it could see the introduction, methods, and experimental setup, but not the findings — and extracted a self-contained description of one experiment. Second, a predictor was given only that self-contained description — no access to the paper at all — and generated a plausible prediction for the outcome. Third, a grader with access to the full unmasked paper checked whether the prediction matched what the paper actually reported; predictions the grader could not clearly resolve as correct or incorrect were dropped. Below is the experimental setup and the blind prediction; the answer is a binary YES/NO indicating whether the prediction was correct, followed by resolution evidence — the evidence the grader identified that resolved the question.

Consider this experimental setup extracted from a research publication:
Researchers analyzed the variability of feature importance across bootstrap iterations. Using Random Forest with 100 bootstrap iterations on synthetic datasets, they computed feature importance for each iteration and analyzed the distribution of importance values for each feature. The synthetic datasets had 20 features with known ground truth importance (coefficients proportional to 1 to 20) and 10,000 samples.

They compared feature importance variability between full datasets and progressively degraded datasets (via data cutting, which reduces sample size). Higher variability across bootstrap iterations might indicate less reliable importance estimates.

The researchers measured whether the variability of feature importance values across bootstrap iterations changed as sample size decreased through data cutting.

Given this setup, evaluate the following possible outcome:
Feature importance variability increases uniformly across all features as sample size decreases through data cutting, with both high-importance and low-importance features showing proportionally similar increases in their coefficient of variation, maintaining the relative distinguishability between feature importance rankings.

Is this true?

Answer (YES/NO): NO